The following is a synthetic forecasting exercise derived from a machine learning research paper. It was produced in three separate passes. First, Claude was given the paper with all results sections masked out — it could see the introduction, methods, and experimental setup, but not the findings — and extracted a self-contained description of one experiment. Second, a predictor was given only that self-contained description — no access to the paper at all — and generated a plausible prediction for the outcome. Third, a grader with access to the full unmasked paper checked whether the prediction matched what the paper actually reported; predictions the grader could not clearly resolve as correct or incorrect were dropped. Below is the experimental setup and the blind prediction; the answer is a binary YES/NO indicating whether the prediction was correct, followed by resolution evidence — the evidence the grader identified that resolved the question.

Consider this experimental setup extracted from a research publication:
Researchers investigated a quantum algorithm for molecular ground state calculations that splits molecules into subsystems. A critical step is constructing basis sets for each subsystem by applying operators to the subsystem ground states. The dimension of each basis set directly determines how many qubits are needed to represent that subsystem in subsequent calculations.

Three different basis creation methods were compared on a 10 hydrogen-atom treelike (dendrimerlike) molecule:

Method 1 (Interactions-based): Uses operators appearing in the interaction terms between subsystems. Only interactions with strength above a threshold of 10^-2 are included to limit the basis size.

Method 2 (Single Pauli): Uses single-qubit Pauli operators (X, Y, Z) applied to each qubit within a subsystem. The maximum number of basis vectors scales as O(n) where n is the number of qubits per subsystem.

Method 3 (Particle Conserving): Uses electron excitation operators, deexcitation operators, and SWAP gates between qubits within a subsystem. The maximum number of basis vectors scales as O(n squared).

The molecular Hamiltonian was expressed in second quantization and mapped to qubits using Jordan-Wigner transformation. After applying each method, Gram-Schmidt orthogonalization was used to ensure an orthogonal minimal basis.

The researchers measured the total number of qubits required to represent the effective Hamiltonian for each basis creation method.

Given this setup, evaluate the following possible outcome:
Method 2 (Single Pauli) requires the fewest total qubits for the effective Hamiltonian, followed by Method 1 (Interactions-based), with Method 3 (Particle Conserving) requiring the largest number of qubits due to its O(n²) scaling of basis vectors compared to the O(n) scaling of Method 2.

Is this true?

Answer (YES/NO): NO